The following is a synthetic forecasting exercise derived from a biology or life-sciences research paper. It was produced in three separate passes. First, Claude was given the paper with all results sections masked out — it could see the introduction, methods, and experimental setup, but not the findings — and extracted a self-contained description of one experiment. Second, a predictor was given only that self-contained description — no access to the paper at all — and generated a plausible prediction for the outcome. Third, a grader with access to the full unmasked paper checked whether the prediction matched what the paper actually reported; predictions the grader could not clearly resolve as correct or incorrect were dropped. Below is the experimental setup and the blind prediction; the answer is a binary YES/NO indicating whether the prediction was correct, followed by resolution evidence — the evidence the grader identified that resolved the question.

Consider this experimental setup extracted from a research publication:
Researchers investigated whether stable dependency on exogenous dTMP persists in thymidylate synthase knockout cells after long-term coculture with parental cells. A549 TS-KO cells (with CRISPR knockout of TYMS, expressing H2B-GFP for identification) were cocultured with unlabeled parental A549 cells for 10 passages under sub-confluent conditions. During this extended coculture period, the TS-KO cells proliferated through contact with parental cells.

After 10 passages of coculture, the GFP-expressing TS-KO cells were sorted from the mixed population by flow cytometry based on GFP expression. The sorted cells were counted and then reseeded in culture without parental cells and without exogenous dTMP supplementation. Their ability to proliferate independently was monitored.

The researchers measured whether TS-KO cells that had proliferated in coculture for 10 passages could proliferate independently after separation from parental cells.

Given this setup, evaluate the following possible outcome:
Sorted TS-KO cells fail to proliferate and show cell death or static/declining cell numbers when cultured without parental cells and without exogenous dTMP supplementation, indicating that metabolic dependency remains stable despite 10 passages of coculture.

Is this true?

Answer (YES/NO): YES